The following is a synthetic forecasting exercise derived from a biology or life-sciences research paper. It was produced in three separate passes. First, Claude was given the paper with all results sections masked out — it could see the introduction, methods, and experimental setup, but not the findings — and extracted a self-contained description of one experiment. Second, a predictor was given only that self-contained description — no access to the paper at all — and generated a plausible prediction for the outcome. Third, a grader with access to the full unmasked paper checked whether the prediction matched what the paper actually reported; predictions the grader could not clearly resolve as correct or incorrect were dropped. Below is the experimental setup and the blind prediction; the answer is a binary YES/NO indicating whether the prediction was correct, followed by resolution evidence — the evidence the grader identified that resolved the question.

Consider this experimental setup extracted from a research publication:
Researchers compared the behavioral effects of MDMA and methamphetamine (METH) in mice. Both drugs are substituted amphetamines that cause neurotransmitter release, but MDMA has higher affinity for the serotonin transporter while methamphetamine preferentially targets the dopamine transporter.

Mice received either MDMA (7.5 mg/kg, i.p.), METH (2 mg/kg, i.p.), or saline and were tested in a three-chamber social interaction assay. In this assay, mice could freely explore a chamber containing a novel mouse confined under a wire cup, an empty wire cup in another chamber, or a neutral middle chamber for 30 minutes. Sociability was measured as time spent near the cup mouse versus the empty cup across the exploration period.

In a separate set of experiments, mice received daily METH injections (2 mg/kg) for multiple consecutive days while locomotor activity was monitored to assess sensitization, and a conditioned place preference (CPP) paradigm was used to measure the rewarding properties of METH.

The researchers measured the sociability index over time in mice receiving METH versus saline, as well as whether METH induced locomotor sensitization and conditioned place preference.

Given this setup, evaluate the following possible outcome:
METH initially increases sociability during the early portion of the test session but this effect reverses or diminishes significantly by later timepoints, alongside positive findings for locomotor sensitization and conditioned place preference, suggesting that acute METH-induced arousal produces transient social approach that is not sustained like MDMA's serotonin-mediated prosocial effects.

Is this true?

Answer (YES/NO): NO